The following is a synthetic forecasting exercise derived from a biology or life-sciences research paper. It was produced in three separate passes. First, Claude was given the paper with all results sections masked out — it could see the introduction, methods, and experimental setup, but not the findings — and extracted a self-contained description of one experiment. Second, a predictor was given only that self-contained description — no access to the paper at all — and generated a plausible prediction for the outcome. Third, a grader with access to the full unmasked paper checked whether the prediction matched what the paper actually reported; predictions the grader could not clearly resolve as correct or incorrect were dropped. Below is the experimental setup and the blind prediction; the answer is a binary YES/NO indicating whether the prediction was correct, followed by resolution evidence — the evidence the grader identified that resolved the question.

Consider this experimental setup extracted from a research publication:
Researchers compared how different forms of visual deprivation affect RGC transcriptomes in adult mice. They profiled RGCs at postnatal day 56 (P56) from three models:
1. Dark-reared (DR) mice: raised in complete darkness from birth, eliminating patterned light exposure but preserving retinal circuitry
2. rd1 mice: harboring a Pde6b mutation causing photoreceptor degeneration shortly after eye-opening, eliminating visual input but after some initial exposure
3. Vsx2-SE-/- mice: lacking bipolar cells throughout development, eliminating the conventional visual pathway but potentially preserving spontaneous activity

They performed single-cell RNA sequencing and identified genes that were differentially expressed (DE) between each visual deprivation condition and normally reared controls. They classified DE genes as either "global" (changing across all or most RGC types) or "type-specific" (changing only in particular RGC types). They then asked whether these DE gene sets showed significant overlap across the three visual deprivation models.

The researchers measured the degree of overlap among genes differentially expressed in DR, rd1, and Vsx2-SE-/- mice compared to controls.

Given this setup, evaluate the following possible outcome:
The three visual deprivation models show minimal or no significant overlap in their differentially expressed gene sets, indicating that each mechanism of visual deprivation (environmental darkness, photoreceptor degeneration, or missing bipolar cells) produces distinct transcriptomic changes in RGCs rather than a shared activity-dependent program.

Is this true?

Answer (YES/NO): YES